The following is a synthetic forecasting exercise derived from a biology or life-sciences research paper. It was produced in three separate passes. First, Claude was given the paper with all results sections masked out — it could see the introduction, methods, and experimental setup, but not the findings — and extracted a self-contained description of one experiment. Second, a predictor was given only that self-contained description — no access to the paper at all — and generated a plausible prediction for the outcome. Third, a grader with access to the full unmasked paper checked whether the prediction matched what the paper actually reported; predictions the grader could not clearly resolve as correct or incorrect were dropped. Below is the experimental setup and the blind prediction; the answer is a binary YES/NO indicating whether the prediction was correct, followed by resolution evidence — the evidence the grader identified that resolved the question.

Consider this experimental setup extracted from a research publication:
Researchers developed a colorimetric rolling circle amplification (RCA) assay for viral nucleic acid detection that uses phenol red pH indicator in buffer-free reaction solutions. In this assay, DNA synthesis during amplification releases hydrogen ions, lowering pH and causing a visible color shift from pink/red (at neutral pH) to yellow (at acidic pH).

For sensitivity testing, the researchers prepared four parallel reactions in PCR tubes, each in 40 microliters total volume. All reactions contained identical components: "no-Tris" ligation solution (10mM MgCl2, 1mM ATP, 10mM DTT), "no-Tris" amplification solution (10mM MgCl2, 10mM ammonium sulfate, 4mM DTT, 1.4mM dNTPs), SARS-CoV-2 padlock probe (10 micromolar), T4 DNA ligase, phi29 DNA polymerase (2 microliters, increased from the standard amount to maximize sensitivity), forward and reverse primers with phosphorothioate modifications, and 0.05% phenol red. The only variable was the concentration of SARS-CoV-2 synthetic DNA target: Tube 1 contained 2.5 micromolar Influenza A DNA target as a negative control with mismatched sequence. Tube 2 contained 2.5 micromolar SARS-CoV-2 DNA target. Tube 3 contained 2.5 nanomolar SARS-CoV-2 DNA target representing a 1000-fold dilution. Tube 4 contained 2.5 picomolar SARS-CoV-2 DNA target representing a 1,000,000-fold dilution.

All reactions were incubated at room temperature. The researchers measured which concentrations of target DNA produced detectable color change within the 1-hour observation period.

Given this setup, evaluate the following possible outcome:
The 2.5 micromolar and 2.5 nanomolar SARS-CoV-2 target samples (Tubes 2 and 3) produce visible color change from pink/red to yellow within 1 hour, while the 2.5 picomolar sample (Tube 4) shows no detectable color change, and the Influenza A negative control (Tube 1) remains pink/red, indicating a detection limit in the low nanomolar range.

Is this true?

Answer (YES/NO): NO